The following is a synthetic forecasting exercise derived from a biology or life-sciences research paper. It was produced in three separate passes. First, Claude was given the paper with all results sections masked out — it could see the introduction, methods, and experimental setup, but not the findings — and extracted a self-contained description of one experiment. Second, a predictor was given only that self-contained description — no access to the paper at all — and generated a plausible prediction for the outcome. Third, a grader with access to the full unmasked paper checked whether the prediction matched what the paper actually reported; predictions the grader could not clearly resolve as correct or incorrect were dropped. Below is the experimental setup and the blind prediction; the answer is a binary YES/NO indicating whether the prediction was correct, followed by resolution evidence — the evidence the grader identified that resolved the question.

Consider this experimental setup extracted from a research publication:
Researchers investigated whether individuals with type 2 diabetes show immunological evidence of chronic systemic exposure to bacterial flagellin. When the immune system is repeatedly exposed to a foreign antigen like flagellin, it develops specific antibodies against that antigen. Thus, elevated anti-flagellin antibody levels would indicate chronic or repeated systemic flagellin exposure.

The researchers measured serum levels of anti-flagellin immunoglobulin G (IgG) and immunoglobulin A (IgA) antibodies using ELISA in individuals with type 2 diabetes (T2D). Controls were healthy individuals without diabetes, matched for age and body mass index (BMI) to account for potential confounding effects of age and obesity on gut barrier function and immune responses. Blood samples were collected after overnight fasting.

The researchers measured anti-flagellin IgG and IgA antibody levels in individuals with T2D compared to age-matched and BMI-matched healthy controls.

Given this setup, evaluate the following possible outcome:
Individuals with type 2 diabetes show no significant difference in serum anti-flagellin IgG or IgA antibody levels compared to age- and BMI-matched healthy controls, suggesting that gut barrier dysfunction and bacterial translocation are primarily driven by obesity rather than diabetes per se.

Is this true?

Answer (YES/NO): YES